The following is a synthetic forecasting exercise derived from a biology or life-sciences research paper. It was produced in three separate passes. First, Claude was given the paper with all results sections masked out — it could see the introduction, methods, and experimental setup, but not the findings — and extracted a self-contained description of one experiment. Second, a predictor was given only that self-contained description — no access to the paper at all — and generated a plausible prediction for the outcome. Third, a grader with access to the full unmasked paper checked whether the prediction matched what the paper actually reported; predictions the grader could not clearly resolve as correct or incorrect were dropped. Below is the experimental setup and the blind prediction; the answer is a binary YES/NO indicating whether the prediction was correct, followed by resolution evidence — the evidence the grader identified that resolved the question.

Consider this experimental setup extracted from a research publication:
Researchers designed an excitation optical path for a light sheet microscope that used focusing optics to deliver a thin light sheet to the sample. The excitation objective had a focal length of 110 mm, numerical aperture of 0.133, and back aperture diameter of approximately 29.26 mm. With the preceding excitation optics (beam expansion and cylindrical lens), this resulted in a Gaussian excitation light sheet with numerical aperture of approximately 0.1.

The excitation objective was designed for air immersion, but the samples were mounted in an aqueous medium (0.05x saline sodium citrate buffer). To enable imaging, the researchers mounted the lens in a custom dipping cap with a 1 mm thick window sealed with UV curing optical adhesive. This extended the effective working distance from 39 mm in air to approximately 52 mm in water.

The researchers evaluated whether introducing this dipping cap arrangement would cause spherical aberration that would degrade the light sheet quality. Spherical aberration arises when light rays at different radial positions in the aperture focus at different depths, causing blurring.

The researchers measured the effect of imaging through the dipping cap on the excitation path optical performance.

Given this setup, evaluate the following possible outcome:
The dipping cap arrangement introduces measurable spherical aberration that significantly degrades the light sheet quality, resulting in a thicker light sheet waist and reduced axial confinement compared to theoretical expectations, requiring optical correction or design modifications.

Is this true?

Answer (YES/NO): NO